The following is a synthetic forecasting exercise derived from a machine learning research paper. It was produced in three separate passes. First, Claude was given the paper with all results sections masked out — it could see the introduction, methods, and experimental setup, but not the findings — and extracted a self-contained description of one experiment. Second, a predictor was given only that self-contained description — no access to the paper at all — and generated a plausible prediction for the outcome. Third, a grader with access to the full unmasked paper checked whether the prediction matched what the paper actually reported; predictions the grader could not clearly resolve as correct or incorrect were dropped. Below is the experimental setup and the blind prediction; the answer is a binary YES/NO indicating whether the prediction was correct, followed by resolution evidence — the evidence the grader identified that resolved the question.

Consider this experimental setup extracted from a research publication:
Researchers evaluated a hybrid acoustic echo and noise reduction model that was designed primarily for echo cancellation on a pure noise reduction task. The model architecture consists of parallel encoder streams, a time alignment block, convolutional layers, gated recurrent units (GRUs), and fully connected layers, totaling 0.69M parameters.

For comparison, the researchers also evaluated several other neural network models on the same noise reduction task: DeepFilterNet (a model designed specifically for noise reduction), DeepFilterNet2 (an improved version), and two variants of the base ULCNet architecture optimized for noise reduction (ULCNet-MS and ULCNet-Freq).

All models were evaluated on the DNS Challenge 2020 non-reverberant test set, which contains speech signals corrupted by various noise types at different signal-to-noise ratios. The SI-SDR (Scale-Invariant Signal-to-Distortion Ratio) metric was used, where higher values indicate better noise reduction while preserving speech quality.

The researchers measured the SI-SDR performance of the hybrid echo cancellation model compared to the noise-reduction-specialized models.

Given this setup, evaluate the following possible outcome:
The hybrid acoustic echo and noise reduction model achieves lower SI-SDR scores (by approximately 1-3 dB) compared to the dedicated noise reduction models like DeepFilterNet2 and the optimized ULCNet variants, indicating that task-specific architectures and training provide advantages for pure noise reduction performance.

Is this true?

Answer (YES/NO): NO